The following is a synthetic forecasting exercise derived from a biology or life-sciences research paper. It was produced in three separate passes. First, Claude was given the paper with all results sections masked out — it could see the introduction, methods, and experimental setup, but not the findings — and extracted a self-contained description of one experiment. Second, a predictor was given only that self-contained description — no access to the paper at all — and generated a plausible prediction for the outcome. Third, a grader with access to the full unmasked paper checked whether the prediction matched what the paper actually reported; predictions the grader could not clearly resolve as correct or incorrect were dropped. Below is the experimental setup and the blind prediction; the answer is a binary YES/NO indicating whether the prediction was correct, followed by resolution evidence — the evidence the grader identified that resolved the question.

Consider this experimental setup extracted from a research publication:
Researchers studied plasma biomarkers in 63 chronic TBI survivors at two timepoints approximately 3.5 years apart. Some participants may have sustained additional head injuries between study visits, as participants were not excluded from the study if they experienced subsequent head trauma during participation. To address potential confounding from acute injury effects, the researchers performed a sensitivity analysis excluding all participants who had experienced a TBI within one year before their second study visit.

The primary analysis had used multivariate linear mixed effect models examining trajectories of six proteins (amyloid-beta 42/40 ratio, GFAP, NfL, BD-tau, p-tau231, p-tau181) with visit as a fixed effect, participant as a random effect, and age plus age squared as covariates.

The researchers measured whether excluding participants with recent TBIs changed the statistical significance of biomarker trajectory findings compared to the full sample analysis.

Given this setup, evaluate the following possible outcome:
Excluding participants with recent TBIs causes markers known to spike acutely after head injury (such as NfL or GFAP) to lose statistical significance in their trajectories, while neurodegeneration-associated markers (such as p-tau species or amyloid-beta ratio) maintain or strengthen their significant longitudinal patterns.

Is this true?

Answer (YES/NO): NO